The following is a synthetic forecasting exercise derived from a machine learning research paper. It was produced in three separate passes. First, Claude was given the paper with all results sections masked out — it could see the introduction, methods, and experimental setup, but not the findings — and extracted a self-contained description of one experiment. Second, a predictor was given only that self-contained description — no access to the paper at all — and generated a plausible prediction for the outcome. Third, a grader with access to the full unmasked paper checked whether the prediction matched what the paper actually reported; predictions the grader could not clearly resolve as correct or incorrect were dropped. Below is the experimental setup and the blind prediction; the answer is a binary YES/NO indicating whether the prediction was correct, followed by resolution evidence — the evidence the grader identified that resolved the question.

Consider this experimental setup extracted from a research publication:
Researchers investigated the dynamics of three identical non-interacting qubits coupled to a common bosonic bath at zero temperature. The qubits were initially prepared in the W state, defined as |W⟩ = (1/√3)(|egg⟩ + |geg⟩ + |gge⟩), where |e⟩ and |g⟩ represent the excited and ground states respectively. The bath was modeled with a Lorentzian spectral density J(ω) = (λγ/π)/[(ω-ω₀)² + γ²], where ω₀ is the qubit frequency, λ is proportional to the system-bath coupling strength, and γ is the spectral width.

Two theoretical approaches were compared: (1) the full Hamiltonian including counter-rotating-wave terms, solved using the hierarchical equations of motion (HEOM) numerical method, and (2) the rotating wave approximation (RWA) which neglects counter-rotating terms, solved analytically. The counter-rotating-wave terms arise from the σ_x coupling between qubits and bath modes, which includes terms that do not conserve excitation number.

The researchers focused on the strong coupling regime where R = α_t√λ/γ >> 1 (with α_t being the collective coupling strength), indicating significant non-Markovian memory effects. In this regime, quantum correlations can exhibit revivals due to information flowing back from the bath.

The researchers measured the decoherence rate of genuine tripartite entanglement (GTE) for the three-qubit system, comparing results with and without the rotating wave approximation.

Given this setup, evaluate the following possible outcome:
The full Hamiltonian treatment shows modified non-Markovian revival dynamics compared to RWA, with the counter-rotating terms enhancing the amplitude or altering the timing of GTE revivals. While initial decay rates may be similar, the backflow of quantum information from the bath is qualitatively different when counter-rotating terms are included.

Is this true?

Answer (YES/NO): NO